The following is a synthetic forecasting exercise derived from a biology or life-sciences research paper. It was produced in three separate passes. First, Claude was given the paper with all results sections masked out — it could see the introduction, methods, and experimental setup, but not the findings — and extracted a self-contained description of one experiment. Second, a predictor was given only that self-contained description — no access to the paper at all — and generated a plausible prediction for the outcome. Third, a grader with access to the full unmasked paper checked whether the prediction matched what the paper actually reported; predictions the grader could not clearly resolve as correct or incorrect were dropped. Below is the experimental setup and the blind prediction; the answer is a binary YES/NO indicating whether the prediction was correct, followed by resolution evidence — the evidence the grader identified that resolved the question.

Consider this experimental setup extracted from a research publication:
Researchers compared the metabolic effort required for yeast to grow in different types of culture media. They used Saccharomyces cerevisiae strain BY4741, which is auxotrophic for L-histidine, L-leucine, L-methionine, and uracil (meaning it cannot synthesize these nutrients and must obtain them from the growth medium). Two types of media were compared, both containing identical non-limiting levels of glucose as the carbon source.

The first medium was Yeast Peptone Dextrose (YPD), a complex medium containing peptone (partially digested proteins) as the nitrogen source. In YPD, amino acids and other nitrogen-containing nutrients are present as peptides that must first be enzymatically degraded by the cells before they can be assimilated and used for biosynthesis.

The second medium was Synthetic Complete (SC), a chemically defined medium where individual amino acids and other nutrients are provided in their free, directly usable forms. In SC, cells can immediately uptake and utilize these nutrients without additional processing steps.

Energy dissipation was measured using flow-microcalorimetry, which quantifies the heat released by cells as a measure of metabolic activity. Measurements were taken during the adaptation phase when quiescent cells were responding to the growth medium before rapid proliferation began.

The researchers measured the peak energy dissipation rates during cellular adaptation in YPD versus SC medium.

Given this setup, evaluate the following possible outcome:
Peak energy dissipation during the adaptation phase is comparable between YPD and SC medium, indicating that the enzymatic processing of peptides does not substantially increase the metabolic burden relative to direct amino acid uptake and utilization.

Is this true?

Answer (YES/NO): NO